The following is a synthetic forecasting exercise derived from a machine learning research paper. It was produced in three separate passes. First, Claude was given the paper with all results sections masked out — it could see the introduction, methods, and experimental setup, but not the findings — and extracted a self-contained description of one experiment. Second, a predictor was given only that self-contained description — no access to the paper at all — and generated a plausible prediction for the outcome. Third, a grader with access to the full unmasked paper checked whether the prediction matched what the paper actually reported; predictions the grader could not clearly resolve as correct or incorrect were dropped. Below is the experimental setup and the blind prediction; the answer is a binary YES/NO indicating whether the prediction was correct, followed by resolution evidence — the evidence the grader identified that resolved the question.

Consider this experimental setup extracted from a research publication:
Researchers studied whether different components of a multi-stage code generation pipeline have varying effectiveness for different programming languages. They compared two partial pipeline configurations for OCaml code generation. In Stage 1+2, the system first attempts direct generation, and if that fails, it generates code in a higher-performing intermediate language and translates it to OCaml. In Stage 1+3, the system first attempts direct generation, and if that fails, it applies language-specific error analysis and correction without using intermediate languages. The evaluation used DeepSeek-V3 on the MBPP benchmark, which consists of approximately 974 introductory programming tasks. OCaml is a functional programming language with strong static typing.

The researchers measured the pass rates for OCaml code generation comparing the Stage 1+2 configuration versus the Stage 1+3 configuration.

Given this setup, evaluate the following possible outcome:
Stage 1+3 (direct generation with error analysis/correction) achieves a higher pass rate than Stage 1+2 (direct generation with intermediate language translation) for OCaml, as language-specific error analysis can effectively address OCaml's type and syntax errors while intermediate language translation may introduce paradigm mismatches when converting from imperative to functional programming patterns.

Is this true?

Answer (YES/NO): NO